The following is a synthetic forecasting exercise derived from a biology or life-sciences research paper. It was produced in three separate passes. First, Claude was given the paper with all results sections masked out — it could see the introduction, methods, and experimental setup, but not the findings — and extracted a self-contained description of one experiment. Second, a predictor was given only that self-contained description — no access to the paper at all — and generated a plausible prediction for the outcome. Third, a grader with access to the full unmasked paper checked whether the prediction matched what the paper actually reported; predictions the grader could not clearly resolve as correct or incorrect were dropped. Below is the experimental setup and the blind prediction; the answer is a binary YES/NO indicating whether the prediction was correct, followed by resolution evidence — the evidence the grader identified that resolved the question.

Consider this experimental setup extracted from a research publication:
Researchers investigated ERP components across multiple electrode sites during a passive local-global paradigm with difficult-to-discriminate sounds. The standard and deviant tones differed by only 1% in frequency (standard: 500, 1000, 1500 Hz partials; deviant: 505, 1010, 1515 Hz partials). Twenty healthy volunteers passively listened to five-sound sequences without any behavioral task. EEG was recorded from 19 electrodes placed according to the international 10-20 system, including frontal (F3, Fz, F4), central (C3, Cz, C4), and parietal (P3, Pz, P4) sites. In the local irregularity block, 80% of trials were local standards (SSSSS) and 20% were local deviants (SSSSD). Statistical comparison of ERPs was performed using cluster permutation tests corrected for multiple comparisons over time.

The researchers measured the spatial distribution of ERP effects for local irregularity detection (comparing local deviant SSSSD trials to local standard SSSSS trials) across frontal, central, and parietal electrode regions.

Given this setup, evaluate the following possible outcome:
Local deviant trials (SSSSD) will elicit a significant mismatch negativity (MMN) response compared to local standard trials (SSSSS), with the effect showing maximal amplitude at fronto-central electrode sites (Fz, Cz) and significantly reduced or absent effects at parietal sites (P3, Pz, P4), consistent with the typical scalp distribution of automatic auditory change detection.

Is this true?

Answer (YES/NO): NO